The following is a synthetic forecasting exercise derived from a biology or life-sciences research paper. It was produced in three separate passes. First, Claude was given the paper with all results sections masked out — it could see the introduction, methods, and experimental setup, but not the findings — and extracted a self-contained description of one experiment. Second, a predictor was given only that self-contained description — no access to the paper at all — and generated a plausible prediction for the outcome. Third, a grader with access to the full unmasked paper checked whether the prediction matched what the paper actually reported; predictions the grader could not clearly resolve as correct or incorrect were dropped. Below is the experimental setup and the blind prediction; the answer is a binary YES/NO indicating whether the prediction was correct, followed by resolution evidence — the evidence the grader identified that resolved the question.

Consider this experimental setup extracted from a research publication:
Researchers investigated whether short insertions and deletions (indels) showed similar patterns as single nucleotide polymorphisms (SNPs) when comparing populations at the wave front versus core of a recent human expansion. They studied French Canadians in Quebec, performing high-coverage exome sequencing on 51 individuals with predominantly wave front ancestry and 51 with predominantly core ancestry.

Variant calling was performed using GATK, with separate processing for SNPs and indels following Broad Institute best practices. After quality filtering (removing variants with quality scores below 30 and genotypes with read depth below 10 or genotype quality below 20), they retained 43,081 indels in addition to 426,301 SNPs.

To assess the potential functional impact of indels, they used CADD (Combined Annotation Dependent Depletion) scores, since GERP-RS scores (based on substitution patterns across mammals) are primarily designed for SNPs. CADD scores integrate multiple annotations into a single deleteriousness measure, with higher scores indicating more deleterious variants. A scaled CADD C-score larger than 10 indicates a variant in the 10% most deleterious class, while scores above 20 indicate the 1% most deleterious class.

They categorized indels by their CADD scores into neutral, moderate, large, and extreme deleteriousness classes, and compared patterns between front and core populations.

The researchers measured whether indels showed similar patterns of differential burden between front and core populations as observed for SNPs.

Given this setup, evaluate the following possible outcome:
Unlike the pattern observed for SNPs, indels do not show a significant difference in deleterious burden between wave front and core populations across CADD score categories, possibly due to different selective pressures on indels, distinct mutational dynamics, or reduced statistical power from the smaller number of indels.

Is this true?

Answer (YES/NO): NO